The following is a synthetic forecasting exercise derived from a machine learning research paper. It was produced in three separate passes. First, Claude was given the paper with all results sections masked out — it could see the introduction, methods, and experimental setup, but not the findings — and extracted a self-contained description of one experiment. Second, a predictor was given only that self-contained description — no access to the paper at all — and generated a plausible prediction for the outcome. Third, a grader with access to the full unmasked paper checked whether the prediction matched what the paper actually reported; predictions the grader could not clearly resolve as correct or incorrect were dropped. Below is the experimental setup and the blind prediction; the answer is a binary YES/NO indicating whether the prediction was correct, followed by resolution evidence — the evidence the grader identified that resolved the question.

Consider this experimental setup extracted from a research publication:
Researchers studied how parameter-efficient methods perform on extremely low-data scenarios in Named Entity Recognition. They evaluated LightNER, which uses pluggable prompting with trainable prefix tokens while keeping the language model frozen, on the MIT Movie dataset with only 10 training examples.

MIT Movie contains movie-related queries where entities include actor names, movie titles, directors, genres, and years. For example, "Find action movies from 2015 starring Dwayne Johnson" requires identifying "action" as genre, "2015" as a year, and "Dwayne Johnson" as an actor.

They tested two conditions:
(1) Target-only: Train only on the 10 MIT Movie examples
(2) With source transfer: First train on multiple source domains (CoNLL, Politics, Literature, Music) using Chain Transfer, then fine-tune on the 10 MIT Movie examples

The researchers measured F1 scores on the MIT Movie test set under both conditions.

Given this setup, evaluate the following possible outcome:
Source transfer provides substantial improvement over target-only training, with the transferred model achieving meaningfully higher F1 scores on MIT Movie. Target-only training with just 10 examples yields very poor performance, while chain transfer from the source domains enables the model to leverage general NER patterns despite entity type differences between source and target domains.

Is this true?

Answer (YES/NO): YES